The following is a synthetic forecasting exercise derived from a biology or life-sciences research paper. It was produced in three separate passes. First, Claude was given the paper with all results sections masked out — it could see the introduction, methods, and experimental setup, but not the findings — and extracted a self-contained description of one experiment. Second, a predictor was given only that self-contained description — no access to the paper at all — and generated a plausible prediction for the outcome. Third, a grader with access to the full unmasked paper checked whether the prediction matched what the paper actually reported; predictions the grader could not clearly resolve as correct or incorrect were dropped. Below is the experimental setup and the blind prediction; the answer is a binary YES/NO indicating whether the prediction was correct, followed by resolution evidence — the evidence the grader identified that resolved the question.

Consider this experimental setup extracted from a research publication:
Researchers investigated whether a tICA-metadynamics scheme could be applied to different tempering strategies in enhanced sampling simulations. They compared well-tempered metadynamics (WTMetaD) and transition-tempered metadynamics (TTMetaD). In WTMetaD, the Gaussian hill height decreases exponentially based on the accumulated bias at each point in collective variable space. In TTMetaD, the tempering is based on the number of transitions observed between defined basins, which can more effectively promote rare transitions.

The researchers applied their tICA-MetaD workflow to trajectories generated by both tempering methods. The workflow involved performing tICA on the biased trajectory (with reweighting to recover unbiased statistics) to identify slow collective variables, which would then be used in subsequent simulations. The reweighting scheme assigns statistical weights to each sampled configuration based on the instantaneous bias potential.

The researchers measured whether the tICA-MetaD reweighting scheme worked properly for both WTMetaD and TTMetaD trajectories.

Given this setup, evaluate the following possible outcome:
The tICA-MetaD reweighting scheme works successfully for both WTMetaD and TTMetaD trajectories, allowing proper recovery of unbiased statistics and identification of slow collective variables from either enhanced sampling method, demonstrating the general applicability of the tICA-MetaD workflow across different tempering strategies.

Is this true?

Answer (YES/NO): NO